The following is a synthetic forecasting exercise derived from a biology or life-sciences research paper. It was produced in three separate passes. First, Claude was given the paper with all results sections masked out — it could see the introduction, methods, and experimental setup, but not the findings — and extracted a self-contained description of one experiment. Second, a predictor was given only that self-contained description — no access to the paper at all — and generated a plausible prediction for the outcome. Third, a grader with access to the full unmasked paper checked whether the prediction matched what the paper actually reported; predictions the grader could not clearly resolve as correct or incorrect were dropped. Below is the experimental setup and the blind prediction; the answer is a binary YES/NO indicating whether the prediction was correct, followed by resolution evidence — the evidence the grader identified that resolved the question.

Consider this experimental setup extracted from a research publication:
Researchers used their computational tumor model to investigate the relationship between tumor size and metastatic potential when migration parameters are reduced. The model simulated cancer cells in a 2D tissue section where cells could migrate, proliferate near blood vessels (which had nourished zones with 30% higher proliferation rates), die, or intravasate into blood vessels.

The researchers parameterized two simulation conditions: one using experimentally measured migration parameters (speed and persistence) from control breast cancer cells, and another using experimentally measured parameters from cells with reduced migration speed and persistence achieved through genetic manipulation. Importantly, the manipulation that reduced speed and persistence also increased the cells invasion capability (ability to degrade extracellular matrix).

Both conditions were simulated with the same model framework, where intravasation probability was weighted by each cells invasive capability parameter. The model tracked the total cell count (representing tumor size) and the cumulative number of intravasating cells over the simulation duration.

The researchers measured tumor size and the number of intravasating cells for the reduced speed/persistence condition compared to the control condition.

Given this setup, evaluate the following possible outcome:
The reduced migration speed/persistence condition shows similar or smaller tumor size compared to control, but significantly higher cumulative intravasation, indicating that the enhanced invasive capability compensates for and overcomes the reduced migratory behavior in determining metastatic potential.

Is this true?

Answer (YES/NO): YES